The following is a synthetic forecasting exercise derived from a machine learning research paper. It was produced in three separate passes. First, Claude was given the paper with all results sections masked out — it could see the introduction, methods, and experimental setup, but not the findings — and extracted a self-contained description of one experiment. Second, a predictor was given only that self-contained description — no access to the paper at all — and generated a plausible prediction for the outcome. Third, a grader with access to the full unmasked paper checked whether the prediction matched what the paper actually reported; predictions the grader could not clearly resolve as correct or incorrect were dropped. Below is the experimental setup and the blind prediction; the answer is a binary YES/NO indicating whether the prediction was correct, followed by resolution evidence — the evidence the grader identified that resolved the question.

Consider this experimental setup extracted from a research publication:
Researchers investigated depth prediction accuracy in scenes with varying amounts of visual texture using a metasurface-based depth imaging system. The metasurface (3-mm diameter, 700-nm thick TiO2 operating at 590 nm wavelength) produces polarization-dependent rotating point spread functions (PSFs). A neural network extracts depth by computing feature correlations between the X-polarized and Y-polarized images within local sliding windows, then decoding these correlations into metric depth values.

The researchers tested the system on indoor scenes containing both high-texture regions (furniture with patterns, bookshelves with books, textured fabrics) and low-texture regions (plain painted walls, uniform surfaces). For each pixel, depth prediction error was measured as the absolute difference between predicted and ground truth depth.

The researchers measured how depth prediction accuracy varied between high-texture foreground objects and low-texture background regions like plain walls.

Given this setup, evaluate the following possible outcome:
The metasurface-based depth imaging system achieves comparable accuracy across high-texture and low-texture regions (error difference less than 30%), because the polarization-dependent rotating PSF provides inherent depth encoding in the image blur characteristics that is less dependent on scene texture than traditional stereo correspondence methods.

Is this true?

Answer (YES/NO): NO